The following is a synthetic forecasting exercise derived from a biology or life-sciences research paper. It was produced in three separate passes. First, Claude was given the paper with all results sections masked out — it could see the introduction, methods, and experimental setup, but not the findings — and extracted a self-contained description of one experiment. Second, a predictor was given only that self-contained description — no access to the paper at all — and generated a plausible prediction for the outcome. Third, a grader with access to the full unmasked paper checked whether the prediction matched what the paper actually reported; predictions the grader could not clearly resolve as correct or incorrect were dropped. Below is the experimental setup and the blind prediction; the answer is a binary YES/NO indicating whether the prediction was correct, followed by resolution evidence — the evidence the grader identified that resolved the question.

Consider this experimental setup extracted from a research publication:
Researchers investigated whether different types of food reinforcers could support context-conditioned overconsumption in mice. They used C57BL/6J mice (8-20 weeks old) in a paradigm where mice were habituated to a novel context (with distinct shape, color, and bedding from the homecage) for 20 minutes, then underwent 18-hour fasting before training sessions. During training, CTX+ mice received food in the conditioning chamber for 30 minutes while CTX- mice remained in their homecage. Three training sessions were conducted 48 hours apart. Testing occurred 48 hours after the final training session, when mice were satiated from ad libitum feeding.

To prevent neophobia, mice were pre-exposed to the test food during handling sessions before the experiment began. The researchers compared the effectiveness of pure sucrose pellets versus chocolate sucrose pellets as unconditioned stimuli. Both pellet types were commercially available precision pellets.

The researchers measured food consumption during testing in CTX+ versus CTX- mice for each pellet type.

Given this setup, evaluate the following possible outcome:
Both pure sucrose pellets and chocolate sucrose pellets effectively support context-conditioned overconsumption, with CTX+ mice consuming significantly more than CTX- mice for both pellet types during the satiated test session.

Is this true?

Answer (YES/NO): NO